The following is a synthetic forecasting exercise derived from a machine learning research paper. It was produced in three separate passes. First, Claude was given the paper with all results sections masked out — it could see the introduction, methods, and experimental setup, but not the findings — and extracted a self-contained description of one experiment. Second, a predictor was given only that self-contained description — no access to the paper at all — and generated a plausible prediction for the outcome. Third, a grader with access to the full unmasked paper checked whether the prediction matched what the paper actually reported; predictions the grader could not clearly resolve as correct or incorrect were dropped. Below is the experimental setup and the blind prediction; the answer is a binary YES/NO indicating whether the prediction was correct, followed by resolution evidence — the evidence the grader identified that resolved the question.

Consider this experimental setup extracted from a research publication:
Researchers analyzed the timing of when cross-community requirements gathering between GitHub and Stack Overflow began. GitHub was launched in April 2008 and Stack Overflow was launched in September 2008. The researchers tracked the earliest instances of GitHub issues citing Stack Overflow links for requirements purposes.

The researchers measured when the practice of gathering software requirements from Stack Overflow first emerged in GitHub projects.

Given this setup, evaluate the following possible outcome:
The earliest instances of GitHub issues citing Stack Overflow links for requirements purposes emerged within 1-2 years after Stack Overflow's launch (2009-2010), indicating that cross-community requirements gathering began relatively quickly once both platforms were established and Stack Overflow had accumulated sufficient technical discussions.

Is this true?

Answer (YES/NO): NO